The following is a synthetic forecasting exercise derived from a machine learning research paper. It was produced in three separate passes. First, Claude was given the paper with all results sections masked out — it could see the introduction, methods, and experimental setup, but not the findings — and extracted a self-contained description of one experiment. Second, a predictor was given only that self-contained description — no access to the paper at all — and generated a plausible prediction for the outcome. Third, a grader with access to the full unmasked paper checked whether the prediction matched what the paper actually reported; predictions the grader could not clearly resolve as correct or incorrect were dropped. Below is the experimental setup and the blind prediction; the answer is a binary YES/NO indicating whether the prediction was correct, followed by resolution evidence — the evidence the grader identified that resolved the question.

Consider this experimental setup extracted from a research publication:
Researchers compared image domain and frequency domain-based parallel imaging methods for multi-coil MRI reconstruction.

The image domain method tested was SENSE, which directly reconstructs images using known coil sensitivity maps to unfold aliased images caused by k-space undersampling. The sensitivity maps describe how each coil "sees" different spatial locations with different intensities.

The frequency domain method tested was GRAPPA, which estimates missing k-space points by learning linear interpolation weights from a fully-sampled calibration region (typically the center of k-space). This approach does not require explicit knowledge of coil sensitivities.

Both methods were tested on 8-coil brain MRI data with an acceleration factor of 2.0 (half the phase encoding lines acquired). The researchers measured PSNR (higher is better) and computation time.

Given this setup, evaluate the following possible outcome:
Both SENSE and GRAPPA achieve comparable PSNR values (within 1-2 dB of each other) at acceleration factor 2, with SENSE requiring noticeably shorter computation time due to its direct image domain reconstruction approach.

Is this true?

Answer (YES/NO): NO